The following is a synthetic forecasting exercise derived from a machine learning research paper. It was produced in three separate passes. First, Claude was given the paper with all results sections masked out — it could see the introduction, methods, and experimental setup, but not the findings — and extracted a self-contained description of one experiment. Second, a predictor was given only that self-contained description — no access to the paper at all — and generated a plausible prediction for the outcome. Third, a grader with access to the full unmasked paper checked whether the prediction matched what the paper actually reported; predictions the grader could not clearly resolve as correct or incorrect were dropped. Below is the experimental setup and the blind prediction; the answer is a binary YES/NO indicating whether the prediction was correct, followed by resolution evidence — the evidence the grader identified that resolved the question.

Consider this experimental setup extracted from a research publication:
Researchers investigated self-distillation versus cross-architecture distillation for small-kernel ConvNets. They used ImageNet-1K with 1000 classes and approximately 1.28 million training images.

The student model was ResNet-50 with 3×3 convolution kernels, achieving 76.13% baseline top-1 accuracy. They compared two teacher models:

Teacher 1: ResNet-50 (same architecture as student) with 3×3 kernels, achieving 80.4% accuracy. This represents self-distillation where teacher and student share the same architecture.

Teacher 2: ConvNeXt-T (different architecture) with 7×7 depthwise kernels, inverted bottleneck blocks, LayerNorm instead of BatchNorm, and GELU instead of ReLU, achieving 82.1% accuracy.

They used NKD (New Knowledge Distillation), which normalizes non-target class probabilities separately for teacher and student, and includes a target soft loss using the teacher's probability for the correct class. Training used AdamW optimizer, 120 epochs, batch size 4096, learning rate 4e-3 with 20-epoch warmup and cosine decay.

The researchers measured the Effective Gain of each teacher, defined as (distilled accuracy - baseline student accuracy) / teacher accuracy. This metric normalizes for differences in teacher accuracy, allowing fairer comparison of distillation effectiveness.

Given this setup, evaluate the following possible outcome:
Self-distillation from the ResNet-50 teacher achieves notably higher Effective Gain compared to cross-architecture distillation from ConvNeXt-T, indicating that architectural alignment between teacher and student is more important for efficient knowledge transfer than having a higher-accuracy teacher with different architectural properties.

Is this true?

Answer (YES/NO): NO